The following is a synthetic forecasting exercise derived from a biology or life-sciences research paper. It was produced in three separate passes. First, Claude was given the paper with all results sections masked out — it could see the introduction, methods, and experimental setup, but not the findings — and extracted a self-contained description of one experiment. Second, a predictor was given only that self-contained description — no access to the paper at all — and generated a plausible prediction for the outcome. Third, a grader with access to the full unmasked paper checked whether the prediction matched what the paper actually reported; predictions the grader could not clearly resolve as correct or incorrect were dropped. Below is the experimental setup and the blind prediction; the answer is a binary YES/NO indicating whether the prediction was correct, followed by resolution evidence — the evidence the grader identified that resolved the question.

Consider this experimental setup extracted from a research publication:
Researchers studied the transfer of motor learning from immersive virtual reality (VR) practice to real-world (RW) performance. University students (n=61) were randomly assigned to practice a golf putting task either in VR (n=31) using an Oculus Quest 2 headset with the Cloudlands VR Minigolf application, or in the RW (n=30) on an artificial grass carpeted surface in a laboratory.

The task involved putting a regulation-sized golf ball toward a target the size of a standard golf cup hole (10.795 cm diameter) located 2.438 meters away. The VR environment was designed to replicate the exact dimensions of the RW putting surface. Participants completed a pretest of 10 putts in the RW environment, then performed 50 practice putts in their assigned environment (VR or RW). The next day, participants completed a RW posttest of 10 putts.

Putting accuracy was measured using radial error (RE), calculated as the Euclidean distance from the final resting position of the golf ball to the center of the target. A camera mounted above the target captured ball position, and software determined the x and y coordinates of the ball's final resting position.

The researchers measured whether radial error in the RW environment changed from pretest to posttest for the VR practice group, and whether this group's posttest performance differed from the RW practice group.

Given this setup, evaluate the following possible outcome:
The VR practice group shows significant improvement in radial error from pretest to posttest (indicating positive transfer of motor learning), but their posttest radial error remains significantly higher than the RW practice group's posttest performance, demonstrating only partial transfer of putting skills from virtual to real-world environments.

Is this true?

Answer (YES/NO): NO